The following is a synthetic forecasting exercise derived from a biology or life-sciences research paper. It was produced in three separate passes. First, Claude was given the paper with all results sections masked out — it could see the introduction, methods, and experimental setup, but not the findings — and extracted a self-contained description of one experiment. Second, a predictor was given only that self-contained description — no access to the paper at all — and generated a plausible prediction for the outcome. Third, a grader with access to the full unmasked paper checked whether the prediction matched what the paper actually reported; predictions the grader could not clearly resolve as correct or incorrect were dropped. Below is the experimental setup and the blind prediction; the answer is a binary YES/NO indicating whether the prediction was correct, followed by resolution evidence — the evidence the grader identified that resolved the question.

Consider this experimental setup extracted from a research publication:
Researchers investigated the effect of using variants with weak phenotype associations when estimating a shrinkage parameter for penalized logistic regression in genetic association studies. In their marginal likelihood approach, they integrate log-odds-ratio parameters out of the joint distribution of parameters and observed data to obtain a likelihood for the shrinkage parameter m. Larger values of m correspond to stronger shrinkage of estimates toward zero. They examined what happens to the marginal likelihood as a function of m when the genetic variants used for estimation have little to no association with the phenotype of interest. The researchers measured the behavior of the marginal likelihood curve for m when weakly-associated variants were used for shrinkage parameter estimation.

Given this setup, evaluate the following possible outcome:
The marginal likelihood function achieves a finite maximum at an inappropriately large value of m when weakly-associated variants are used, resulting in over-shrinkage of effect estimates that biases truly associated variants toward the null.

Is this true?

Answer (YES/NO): NO